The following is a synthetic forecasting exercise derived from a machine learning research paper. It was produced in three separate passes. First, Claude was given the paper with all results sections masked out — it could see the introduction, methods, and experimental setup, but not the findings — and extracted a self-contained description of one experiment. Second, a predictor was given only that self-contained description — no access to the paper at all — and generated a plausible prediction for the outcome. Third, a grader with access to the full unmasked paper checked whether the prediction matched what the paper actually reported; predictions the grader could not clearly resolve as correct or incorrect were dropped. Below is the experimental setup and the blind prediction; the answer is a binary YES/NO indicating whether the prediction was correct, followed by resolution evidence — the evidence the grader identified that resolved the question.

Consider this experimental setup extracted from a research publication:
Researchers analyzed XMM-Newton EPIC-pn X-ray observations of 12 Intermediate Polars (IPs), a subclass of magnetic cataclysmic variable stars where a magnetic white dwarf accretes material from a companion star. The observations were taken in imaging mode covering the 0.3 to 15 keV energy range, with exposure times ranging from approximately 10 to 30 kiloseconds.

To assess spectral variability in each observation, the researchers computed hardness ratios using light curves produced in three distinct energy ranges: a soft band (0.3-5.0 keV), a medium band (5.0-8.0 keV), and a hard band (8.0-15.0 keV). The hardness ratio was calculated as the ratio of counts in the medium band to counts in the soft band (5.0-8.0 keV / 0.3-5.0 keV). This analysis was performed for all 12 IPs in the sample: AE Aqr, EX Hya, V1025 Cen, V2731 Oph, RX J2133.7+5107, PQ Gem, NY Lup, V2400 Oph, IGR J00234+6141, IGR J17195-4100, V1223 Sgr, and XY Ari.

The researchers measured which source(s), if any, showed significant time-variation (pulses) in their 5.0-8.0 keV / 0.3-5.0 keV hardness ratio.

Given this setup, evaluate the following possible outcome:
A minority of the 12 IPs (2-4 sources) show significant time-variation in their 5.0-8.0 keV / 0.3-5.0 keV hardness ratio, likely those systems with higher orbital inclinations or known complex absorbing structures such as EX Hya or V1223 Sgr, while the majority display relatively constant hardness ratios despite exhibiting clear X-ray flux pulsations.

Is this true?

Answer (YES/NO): NO